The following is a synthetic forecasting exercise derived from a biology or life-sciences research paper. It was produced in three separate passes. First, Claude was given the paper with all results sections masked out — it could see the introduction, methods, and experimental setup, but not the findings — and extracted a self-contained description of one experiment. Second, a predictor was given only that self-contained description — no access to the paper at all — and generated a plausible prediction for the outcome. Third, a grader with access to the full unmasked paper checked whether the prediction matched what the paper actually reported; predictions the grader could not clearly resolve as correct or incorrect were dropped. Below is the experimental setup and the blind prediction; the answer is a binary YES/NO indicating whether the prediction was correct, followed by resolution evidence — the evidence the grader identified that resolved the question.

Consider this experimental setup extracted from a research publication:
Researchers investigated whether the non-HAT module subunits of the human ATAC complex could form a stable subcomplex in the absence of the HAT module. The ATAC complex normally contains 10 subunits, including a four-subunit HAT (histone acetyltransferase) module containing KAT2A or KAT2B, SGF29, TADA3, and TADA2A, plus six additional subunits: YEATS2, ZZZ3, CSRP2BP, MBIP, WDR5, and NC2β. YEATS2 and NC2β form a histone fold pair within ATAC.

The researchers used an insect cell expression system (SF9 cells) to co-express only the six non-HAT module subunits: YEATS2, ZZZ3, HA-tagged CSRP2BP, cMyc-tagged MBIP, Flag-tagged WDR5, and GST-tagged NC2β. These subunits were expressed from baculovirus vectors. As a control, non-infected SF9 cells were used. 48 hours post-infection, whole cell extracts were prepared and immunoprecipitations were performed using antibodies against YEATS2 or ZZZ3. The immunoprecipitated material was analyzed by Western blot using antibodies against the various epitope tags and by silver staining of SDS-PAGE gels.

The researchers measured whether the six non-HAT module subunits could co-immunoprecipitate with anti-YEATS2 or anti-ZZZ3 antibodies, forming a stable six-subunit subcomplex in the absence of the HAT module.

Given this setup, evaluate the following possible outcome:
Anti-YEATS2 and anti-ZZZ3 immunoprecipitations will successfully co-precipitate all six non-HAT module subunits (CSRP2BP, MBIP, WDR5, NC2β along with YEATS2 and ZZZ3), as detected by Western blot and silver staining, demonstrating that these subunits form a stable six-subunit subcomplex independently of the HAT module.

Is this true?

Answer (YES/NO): YES